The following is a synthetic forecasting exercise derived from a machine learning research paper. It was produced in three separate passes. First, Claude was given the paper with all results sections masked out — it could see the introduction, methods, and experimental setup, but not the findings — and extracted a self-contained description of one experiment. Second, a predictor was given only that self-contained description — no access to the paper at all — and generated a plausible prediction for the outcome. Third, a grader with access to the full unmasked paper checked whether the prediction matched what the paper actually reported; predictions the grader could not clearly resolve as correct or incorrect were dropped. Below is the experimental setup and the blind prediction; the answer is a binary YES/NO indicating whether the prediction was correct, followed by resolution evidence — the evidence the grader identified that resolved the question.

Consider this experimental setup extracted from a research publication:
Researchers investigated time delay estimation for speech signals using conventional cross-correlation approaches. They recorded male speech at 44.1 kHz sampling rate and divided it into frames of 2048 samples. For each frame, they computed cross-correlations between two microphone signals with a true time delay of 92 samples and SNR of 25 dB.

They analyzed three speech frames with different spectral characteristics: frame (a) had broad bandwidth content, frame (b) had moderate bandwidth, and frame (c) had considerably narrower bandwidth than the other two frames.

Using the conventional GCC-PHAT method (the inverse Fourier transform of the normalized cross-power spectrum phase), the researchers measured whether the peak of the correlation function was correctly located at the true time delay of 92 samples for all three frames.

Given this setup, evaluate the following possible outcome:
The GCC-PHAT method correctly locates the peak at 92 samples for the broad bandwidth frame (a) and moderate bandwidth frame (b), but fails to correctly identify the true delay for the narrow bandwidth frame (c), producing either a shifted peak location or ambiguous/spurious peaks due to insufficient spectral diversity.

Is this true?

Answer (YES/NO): YES